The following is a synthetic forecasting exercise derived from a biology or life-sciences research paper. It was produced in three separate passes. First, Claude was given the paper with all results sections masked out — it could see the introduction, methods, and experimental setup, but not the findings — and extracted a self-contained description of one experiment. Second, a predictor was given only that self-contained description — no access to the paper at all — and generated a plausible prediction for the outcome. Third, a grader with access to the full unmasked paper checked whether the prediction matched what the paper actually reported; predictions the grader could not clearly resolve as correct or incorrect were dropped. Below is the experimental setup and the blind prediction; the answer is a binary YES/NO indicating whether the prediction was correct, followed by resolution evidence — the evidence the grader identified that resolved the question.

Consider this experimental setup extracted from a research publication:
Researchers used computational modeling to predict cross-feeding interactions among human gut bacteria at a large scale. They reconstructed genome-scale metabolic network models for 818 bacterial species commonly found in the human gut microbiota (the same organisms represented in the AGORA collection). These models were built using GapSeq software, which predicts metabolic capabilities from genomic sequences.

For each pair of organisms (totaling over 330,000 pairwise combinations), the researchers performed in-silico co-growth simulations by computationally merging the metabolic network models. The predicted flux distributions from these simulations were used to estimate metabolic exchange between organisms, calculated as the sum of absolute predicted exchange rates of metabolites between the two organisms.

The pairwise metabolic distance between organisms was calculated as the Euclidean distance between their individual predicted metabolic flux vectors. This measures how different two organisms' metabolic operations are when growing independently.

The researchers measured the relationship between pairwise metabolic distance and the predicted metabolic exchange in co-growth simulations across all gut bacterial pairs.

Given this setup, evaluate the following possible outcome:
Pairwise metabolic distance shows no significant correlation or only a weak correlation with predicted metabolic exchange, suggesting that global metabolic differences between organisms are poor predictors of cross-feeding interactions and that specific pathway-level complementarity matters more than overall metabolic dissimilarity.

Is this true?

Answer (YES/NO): NO